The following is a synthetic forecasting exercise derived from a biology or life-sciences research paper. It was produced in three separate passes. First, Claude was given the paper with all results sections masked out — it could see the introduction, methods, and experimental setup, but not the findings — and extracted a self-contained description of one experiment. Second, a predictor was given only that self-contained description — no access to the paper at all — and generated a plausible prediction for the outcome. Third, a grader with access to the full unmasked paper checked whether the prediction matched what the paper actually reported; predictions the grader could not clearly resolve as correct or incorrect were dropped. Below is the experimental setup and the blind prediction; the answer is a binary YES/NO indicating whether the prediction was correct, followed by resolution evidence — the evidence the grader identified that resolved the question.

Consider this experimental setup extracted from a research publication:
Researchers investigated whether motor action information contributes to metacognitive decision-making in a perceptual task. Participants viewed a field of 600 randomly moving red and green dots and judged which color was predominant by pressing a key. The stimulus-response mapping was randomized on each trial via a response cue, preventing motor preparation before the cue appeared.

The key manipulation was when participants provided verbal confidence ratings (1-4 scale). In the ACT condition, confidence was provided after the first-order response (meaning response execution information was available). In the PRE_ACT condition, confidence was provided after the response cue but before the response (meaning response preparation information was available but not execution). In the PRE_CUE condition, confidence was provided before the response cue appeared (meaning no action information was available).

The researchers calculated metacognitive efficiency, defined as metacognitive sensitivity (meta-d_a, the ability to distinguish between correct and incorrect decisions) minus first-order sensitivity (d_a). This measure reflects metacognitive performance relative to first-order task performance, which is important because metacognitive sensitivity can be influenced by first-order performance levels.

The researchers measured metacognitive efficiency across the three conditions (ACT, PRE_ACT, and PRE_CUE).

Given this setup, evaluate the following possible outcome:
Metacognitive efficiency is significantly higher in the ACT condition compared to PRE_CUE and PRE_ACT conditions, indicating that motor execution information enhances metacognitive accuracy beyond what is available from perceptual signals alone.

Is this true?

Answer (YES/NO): NO